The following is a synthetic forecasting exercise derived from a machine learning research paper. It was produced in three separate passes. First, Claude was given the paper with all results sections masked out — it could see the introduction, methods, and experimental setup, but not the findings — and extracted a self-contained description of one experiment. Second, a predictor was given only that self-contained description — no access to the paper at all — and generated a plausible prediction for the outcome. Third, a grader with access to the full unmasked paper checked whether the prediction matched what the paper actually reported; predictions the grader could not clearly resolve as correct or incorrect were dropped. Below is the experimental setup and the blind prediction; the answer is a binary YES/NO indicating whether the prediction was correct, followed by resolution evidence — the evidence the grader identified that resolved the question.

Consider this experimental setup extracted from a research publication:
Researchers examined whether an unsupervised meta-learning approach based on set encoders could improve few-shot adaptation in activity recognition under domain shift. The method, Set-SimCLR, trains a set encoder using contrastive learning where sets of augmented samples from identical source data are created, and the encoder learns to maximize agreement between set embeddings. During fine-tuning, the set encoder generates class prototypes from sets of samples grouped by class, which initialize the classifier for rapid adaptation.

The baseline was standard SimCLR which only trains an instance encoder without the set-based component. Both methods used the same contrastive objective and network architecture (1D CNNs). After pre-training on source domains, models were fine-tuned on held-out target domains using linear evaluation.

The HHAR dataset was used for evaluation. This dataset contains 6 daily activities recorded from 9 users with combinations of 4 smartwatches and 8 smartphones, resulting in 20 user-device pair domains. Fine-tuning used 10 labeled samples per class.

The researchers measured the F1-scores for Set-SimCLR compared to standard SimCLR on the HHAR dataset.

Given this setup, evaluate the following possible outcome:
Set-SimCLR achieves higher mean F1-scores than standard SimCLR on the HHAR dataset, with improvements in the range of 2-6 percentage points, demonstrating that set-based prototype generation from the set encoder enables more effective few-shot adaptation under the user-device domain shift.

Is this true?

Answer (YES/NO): NO